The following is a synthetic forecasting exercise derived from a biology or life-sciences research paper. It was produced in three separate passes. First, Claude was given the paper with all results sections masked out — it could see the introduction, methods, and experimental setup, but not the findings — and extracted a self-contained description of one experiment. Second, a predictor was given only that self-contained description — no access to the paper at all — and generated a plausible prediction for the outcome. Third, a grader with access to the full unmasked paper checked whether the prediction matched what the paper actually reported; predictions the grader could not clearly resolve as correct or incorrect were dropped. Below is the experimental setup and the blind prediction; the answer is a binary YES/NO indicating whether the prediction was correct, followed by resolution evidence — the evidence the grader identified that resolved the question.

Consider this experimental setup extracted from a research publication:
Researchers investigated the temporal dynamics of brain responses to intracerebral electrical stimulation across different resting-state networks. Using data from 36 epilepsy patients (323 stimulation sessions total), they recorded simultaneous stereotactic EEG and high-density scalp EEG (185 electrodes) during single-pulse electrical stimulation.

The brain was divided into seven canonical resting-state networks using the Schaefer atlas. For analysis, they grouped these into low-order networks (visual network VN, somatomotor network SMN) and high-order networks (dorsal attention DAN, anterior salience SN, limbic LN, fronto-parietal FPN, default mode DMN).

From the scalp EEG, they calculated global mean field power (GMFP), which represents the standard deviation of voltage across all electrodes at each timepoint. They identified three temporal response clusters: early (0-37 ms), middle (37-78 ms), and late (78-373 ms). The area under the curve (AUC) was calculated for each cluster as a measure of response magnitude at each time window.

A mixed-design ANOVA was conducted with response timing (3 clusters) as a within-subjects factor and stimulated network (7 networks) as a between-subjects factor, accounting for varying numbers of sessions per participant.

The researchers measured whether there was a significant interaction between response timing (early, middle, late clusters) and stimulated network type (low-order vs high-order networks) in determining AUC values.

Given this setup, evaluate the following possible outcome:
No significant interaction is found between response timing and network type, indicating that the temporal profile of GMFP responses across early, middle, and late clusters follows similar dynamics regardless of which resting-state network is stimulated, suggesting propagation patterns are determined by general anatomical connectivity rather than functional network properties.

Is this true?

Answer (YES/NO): NO